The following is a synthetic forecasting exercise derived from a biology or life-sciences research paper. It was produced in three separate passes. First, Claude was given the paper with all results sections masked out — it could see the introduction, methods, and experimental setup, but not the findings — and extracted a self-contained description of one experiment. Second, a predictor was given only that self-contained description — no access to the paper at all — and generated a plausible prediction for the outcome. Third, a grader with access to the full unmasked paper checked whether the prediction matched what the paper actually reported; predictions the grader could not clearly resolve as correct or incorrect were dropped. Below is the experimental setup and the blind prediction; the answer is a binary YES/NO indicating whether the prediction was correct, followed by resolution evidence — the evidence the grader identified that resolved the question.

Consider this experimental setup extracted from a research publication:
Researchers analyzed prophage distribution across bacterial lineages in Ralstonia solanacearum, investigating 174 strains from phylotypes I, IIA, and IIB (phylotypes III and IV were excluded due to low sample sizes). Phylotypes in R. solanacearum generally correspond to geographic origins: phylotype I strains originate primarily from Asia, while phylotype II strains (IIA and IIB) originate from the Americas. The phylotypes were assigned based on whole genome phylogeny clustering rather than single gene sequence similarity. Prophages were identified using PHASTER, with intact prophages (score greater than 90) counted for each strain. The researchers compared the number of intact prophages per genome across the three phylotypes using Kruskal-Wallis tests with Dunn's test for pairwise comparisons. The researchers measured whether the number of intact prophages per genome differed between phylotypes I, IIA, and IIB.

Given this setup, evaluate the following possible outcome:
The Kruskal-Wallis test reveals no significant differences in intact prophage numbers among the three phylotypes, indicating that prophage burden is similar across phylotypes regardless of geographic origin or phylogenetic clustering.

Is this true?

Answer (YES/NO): NO